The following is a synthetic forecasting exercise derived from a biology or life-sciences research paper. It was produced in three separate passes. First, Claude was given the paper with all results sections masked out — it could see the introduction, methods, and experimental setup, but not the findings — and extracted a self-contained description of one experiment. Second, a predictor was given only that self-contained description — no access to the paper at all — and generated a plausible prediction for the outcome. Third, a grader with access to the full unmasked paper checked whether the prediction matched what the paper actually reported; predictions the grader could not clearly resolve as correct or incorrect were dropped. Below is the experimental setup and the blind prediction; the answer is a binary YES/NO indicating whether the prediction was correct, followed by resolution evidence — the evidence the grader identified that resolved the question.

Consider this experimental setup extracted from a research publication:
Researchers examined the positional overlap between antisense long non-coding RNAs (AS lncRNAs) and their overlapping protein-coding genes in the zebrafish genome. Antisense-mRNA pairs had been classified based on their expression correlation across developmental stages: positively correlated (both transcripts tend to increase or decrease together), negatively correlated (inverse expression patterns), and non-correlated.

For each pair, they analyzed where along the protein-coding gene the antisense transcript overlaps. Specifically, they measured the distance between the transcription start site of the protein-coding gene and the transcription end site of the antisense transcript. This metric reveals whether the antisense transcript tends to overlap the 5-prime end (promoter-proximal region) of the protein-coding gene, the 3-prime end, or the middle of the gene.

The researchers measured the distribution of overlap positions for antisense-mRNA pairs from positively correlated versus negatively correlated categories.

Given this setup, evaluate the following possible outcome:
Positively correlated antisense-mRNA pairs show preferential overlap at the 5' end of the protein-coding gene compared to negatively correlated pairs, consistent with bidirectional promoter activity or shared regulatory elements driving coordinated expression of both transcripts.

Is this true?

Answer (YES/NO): NO